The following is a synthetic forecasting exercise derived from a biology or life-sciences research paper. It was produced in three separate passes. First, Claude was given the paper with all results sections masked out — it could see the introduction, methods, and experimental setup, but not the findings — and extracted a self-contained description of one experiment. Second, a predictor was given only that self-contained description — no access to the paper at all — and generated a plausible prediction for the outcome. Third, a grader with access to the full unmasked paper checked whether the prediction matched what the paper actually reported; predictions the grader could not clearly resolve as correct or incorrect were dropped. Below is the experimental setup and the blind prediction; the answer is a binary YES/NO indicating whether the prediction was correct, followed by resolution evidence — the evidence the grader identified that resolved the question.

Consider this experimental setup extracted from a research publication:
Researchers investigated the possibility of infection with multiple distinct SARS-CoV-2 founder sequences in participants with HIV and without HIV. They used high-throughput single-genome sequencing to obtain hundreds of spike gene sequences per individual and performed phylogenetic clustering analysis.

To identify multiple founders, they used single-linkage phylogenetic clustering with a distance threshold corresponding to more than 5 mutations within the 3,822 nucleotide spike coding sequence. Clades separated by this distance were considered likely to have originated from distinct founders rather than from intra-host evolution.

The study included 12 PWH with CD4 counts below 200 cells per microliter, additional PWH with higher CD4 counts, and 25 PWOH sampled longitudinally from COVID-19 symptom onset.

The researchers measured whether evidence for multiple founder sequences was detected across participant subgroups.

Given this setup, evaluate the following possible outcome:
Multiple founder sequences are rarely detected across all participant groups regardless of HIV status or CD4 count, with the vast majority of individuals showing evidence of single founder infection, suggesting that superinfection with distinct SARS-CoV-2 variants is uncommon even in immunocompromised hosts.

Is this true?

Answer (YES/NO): NO